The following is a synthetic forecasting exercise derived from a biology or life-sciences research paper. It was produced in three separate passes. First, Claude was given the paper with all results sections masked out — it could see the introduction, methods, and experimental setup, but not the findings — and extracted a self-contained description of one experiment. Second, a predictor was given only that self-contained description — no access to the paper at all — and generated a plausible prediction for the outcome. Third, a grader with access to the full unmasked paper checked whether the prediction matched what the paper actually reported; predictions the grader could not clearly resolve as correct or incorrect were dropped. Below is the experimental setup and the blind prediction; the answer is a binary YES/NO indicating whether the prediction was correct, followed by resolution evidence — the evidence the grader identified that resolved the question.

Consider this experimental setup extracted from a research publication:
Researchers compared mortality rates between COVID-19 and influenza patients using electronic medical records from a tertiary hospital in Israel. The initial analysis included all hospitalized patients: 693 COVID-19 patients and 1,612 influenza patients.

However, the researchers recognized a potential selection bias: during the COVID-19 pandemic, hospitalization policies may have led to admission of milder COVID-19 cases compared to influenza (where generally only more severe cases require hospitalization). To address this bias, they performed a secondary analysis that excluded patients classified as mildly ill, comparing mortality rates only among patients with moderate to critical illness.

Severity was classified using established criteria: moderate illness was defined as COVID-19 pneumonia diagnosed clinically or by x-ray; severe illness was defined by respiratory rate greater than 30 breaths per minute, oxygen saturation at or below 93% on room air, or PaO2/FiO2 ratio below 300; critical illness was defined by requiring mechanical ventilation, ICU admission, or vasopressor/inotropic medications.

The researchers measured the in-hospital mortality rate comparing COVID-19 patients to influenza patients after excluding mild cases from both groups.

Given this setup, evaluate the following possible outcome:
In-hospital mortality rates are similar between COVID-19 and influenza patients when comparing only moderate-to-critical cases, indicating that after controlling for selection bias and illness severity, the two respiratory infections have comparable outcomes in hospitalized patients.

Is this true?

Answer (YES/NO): NO